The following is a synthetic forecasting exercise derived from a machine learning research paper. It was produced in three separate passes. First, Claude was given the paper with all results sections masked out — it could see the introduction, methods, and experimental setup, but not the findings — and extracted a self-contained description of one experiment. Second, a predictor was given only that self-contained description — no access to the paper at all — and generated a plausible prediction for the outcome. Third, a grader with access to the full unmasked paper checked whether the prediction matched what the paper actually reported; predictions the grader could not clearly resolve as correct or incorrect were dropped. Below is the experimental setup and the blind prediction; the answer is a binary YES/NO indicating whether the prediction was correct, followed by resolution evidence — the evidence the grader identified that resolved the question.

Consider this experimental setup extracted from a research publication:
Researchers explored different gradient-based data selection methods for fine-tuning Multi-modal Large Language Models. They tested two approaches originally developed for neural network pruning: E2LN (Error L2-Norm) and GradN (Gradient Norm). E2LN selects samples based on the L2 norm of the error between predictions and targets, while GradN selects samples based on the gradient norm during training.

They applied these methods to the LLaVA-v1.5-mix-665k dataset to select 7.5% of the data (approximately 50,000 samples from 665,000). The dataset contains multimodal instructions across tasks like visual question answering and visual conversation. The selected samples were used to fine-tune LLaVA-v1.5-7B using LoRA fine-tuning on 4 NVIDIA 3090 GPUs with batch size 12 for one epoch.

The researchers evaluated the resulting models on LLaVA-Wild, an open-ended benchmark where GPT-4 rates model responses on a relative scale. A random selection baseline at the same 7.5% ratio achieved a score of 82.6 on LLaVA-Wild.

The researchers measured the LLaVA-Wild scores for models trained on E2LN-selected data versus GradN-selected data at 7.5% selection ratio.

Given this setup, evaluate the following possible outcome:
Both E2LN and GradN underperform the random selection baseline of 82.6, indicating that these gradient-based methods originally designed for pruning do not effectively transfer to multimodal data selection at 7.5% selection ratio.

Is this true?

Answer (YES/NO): YES